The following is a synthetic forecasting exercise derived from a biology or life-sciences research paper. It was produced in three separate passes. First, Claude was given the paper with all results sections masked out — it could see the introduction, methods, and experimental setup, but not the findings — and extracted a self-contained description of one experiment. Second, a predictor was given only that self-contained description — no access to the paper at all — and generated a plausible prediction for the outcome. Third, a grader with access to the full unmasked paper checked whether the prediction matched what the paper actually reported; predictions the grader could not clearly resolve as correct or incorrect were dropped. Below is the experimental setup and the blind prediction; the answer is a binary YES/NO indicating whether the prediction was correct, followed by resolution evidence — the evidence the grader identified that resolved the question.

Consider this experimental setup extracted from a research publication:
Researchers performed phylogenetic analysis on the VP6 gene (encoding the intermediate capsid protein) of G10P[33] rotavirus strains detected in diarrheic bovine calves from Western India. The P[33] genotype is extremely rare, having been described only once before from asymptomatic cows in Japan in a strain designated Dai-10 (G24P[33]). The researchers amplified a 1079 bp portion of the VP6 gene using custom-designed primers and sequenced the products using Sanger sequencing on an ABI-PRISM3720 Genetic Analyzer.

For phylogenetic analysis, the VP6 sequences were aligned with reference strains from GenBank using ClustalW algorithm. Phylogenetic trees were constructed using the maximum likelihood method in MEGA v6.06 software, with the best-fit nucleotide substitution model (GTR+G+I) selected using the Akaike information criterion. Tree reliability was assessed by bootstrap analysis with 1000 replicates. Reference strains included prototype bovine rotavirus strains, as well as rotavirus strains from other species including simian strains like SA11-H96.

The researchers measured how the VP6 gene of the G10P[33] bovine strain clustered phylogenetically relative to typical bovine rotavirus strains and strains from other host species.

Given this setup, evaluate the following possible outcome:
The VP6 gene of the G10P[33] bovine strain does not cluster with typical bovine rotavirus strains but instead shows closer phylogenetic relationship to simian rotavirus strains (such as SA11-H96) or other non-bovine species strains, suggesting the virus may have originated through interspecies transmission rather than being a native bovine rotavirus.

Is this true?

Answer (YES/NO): YES